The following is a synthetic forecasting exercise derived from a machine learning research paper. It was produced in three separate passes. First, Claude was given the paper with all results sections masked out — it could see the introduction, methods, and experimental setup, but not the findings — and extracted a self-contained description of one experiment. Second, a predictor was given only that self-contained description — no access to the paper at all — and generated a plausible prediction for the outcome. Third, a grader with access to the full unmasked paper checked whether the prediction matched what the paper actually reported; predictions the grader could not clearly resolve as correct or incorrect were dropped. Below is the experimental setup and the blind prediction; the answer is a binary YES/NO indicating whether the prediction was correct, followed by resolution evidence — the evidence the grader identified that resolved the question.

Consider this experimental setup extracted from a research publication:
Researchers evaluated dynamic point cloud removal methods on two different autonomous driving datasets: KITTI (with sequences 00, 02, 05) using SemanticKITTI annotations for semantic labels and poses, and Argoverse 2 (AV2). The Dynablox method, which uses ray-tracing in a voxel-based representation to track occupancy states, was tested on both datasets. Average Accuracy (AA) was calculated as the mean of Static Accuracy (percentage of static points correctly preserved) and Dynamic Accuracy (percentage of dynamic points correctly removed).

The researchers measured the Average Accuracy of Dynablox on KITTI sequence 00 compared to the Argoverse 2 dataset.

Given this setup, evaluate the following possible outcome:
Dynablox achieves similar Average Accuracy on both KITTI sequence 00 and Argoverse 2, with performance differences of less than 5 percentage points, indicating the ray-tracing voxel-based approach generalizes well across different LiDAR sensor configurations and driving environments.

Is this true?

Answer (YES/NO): YES